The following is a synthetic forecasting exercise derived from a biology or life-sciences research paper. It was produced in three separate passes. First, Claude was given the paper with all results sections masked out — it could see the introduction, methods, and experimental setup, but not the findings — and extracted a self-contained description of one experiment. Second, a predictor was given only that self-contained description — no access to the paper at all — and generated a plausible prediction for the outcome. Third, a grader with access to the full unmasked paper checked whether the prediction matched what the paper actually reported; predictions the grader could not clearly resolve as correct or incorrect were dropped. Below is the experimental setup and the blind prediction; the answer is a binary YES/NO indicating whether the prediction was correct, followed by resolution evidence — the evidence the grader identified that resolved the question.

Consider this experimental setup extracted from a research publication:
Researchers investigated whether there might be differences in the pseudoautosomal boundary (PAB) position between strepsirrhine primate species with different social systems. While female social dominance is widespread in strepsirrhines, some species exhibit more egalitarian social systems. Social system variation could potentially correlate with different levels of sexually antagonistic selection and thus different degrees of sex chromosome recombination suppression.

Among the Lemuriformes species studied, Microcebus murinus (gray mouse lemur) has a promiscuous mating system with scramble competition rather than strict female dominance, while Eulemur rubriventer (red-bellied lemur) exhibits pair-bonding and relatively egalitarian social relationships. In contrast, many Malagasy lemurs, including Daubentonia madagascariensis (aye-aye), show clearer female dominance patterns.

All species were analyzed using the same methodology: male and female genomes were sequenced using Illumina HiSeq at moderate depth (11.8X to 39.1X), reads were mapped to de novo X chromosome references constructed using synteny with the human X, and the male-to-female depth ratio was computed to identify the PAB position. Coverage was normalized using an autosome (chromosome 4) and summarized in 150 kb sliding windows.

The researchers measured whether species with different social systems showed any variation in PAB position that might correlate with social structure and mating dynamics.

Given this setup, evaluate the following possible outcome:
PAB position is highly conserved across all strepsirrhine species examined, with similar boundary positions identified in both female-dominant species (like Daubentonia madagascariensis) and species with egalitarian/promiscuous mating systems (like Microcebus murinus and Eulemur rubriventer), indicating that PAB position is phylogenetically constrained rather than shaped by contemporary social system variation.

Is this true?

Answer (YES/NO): YES